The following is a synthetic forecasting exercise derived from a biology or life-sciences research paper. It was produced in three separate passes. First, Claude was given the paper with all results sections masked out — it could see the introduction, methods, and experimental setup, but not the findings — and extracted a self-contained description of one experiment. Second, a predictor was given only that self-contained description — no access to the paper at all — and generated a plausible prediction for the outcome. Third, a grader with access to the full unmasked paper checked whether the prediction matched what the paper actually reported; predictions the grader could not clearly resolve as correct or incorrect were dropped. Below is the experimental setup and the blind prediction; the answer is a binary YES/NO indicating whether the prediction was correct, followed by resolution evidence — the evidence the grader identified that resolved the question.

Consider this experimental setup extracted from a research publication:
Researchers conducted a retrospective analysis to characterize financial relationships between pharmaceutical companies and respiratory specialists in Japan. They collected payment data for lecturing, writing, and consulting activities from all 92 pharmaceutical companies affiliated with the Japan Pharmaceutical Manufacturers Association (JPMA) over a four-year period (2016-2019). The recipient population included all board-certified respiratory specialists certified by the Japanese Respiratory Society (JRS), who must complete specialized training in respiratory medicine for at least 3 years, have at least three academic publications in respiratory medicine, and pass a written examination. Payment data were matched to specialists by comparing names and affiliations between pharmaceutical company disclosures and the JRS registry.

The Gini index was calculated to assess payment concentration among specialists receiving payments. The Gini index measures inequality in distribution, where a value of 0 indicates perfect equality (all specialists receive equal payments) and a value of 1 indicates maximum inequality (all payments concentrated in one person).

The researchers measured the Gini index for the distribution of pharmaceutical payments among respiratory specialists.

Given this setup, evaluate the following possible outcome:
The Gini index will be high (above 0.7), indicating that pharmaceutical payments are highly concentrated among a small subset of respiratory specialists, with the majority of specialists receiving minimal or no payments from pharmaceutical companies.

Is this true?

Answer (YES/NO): YES